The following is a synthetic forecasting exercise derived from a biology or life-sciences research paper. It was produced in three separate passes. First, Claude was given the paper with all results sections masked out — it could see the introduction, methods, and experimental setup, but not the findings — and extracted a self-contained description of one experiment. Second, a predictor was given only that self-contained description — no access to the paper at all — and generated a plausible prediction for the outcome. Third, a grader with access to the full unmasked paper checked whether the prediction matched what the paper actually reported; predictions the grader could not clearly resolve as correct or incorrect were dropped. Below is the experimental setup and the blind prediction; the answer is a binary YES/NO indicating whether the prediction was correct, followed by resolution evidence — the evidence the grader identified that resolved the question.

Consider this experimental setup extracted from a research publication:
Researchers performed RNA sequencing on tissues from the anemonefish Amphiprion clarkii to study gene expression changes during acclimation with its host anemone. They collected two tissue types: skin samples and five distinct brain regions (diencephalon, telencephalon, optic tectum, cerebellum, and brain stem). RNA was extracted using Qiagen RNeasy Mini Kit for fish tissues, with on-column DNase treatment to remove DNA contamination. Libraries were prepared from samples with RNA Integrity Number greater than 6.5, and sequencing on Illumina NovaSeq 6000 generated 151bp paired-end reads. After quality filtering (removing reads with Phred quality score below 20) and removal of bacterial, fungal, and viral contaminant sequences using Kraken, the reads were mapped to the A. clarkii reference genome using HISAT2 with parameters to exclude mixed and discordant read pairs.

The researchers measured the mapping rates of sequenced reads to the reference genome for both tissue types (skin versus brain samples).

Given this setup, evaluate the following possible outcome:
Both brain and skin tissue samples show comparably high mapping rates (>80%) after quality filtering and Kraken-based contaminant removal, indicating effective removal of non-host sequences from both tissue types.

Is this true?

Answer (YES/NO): NO